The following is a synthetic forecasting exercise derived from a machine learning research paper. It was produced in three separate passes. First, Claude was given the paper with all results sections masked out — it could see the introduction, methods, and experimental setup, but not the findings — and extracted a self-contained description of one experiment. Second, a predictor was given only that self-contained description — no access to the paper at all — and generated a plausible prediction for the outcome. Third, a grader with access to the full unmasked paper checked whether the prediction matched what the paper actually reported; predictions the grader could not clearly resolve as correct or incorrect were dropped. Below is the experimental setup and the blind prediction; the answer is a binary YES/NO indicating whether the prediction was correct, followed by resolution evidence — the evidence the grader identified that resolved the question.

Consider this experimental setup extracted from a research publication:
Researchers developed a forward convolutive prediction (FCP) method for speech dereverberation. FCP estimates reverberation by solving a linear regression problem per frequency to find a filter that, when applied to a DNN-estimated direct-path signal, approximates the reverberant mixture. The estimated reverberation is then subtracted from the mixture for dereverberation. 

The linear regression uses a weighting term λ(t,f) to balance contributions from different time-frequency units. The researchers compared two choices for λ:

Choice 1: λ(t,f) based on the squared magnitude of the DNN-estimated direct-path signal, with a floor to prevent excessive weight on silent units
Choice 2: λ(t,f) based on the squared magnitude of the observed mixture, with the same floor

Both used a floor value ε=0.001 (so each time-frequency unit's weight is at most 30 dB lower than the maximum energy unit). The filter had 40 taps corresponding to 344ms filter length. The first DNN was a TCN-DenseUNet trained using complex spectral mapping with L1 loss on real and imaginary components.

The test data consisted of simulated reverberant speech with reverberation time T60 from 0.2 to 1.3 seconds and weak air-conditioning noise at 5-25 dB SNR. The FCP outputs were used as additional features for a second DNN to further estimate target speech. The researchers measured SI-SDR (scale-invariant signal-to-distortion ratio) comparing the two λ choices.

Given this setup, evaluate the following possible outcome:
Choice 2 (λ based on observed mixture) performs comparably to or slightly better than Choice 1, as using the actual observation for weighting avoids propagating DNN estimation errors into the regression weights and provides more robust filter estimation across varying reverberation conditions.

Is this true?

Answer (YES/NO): YES